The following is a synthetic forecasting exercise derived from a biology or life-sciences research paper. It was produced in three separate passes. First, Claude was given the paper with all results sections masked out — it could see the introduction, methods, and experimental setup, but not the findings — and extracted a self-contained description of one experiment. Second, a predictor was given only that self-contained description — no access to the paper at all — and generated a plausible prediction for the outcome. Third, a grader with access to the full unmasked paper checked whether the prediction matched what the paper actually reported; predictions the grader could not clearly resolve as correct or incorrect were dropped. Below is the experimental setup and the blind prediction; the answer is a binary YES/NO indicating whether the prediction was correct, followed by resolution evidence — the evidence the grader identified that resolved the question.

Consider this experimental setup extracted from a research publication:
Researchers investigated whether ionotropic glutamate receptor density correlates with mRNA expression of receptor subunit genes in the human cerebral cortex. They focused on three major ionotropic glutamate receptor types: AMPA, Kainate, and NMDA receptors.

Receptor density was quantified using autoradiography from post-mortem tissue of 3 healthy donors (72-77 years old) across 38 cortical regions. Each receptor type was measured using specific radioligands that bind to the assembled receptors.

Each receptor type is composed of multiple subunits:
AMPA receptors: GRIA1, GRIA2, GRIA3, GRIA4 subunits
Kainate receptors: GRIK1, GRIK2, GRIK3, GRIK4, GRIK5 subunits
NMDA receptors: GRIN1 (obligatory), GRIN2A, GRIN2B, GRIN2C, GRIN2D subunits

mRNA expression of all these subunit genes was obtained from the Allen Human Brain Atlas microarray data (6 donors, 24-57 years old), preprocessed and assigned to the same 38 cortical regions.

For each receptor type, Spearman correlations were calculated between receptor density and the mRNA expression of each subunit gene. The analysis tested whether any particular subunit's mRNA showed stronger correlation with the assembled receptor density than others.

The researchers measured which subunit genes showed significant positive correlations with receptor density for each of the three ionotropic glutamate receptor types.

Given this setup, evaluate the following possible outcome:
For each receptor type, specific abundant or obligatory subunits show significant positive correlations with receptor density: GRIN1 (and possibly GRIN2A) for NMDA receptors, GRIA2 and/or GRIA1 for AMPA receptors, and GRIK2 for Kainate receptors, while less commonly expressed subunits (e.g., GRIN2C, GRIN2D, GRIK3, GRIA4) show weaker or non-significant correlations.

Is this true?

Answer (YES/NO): NO